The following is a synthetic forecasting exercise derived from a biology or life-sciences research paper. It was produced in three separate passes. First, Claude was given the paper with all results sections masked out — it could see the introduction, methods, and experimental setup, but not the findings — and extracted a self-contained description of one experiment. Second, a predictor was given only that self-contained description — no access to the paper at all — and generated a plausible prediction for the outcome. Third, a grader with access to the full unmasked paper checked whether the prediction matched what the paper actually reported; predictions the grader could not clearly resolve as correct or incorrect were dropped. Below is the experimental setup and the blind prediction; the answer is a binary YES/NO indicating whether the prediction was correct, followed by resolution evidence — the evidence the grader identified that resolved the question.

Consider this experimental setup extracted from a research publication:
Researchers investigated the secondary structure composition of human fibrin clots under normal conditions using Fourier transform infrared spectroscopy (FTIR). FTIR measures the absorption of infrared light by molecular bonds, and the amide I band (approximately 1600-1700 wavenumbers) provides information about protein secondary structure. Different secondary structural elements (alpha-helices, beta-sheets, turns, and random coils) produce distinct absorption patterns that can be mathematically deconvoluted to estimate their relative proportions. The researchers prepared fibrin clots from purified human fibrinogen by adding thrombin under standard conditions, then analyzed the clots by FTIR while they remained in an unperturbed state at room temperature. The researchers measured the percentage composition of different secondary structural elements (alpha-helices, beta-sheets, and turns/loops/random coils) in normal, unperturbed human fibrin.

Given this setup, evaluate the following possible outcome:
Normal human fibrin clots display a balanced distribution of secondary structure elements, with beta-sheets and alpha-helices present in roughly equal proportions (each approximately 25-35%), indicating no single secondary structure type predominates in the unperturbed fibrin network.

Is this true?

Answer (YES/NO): NO